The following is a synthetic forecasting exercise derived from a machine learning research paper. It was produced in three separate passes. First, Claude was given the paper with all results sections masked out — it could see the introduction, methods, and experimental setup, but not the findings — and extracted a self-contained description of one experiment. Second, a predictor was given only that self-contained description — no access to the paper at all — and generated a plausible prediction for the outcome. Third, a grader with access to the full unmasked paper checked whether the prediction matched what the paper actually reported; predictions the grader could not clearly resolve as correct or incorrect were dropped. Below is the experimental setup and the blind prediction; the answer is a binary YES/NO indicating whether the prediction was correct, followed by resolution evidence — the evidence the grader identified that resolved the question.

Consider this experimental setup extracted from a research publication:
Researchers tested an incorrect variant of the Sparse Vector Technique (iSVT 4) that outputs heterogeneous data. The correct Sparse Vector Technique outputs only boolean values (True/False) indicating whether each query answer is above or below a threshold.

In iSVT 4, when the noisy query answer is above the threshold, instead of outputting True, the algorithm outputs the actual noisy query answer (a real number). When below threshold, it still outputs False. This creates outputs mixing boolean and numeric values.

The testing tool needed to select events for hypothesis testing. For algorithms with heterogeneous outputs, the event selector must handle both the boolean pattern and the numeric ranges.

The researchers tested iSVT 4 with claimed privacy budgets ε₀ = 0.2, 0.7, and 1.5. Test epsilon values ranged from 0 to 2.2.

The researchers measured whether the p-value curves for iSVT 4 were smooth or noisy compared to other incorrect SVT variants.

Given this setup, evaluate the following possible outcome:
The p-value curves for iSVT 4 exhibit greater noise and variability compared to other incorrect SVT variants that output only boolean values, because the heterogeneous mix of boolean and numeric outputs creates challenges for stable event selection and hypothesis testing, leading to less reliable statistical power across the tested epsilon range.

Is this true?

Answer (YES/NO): NO